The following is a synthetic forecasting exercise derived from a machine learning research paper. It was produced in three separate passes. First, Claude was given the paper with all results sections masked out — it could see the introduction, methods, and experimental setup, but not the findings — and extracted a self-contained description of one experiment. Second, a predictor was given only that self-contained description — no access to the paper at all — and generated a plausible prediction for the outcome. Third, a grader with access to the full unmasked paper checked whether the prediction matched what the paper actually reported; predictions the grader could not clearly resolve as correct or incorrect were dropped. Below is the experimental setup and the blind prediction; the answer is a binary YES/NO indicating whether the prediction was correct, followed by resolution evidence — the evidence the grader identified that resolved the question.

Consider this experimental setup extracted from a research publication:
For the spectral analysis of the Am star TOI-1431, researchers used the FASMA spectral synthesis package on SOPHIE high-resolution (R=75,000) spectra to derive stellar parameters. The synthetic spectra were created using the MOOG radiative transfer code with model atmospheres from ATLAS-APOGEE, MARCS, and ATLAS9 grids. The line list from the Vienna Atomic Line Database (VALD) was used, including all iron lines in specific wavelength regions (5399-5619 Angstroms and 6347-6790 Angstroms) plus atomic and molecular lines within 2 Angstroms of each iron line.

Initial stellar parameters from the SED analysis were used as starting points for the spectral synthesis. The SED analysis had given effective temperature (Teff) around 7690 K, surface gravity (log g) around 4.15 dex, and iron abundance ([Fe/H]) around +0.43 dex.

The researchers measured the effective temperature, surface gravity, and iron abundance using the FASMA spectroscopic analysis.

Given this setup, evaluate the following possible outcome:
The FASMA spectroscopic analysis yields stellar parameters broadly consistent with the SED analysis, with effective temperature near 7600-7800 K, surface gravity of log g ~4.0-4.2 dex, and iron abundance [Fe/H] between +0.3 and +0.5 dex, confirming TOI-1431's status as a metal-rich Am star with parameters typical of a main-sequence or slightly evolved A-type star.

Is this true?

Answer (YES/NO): NO